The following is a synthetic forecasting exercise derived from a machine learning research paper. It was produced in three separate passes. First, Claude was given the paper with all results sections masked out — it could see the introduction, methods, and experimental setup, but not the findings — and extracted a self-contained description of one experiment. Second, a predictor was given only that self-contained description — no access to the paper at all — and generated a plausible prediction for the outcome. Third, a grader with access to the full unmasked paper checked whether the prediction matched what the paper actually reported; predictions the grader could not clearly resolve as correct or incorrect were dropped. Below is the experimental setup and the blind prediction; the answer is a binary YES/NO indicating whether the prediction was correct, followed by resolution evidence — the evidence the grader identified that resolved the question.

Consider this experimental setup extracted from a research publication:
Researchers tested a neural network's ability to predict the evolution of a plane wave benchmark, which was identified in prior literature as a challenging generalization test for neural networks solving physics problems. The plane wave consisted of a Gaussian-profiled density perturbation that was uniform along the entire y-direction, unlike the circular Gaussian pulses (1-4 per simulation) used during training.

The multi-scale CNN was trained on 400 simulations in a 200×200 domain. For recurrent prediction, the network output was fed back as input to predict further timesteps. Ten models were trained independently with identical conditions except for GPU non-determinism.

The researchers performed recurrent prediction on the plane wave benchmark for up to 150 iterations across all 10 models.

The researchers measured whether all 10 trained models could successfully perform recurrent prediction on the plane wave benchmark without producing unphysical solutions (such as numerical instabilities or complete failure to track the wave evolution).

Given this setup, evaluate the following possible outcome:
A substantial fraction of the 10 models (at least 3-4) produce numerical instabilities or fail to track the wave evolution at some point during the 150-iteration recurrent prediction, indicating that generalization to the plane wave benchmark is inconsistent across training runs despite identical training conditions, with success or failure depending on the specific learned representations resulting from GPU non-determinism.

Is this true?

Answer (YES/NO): NO